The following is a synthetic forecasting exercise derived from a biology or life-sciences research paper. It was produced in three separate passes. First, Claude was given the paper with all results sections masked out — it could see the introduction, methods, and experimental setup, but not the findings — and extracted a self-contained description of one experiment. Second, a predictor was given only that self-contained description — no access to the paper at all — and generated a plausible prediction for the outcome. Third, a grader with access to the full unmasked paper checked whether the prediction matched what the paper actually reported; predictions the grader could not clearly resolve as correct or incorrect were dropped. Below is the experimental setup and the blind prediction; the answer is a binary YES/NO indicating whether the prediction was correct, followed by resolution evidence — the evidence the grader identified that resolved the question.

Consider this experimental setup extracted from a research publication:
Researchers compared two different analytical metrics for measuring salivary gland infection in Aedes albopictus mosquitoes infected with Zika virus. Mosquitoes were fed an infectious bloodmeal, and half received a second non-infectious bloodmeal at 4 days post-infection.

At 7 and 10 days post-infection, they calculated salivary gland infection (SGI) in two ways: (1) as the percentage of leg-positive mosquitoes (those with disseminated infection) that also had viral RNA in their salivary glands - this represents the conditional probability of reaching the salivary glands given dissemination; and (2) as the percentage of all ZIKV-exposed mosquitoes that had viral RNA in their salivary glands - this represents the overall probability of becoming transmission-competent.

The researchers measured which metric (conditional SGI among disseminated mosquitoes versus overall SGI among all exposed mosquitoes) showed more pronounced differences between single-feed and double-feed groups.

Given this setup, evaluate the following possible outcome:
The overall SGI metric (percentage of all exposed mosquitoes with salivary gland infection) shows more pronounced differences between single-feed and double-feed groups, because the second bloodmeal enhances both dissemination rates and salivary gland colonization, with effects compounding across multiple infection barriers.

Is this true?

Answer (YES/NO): YES